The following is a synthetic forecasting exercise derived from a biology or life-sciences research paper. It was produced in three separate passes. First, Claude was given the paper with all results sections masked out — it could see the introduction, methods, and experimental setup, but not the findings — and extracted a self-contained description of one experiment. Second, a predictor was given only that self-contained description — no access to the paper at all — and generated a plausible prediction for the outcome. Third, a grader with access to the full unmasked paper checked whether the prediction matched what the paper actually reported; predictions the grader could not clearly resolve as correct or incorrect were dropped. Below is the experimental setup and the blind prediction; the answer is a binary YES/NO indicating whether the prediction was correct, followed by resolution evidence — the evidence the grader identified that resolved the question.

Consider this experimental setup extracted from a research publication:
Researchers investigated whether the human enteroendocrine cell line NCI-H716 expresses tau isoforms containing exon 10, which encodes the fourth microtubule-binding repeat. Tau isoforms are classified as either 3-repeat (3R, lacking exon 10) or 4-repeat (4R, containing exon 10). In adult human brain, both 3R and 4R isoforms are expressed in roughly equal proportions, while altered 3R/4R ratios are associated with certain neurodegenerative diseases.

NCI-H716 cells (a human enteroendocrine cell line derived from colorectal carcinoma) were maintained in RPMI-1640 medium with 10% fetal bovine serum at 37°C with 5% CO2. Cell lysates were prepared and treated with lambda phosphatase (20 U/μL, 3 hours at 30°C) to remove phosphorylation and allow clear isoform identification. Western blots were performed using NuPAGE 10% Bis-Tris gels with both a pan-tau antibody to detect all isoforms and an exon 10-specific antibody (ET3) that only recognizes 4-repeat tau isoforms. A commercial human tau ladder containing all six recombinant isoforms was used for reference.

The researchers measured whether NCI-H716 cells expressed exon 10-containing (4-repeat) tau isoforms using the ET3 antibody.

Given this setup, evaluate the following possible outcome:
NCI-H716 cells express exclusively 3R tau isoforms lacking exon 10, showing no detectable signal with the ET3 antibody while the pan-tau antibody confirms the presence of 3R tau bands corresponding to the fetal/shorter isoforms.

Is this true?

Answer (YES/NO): YES